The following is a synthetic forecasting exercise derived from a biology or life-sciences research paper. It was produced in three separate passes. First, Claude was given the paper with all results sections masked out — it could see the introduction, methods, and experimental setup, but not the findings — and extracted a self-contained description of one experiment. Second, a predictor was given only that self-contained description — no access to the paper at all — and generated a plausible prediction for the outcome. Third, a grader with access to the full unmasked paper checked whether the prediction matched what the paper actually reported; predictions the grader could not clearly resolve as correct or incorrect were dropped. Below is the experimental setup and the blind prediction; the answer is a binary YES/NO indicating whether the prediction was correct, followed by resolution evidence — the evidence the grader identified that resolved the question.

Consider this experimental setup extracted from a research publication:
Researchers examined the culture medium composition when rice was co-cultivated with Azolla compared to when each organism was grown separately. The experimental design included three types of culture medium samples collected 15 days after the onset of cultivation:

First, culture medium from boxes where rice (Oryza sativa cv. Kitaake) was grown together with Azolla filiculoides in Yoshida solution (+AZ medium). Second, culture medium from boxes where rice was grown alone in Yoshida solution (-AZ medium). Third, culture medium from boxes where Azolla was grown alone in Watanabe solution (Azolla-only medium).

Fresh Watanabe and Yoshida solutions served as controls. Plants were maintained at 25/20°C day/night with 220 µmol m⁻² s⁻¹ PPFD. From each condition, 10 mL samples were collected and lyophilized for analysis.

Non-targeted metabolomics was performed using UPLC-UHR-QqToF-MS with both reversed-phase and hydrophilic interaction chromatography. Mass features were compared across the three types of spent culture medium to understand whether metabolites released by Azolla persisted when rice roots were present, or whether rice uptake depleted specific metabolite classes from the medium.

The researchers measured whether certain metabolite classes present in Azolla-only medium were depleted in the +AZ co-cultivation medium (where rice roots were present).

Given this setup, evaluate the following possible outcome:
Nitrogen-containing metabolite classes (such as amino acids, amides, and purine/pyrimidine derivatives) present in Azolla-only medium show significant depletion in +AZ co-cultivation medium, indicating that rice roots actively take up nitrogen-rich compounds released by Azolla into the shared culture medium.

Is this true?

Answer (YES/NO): YES